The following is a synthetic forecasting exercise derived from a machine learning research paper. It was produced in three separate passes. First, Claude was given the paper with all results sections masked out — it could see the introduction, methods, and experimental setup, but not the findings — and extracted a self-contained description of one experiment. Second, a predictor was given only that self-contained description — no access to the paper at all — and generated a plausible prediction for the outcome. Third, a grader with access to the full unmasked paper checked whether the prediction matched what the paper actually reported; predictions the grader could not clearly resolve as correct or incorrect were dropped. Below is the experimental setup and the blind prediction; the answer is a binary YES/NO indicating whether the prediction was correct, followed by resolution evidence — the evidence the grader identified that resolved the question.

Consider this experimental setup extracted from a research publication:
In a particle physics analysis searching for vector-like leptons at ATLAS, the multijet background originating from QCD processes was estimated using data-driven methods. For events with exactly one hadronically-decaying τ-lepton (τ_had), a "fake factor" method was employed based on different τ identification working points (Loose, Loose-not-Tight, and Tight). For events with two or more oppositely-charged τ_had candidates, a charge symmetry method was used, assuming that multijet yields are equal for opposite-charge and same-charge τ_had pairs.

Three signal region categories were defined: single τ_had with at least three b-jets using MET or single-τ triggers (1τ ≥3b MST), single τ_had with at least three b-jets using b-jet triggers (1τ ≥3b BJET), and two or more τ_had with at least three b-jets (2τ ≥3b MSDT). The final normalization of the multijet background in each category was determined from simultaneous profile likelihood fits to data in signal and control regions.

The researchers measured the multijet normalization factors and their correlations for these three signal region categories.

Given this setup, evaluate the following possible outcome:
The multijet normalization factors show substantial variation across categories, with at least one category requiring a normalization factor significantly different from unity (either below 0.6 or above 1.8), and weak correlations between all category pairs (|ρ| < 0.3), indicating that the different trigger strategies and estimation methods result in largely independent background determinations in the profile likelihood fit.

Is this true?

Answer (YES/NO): NO